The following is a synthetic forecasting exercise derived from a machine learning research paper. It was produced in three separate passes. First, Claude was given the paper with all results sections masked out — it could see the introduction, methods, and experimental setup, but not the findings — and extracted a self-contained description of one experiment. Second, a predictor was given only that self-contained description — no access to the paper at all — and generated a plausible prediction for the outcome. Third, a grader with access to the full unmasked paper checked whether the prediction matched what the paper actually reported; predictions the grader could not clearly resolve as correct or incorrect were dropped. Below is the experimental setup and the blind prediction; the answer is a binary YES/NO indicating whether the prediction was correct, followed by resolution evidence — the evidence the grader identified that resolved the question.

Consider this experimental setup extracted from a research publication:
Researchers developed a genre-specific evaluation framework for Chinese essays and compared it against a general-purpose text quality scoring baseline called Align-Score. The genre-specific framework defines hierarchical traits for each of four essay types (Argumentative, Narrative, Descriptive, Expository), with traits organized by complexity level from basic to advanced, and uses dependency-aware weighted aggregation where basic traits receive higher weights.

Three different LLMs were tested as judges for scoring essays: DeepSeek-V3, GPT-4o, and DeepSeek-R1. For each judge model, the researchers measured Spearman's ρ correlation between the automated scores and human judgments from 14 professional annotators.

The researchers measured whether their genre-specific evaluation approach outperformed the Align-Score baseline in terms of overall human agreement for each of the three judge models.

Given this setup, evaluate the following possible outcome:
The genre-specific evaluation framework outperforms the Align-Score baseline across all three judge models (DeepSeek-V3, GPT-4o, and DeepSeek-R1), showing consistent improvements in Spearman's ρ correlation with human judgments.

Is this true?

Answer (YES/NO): NO